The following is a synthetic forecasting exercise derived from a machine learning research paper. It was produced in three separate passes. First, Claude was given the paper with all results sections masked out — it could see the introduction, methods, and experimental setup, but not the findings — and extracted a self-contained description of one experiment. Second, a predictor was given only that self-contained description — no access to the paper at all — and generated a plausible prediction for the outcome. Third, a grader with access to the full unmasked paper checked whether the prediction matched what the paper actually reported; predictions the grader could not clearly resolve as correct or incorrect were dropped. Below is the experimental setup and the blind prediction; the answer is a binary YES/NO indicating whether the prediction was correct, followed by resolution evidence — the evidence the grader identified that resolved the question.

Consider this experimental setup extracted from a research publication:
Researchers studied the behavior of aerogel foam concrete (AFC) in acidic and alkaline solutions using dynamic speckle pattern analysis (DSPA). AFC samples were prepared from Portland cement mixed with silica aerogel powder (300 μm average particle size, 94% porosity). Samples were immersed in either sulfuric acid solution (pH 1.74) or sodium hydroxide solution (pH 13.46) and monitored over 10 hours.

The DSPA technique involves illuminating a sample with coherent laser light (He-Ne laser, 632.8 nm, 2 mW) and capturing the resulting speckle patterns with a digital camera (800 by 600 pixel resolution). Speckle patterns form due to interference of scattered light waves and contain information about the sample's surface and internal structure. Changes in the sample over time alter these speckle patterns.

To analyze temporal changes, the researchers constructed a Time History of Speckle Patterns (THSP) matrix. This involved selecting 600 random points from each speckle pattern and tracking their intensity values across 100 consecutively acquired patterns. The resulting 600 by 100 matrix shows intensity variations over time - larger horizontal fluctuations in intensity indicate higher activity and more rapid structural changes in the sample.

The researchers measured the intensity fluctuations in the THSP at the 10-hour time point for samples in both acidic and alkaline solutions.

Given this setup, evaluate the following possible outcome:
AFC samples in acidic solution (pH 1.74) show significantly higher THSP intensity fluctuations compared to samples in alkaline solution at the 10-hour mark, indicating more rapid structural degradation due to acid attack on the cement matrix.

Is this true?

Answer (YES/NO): YES